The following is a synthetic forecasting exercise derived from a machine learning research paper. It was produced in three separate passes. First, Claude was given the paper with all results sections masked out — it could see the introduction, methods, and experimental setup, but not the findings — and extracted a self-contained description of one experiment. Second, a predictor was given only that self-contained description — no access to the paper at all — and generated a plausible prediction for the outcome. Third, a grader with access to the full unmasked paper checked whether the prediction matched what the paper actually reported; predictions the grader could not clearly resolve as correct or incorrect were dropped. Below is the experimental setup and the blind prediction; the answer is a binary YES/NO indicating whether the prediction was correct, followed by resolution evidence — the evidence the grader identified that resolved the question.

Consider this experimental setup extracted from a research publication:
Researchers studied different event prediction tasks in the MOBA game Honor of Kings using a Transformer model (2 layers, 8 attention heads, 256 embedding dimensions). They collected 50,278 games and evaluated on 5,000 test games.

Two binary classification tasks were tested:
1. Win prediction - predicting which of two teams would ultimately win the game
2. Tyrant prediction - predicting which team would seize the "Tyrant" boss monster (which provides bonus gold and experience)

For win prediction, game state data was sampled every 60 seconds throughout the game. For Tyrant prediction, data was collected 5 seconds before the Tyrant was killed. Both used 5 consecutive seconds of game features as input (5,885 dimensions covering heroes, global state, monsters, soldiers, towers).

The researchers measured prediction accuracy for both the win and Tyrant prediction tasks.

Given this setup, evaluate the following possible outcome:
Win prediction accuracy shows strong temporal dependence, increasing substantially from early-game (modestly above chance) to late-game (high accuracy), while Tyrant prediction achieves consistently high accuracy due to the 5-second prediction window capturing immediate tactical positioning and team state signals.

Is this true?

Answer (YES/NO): NO